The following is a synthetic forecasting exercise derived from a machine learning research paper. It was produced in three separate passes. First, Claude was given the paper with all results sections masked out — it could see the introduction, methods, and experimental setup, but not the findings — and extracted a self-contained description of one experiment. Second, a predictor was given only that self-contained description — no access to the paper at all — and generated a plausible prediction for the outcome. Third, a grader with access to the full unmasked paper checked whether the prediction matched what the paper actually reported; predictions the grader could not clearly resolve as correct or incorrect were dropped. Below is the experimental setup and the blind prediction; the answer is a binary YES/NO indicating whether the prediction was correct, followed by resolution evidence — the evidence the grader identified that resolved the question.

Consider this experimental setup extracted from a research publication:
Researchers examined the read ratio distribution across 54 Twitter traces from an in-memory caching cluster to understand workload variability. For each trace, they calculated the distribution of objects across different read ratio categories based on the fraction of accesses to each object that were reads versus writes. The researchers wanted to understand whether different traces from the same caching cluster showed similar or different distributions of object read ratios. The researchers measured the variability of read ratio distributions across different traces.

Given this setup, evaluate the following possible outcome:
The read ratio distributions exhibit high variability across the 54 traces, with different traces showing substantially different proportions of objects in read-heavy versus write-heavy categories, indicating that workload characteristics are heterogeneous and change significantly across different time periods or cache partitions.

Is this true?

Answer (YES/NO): YES